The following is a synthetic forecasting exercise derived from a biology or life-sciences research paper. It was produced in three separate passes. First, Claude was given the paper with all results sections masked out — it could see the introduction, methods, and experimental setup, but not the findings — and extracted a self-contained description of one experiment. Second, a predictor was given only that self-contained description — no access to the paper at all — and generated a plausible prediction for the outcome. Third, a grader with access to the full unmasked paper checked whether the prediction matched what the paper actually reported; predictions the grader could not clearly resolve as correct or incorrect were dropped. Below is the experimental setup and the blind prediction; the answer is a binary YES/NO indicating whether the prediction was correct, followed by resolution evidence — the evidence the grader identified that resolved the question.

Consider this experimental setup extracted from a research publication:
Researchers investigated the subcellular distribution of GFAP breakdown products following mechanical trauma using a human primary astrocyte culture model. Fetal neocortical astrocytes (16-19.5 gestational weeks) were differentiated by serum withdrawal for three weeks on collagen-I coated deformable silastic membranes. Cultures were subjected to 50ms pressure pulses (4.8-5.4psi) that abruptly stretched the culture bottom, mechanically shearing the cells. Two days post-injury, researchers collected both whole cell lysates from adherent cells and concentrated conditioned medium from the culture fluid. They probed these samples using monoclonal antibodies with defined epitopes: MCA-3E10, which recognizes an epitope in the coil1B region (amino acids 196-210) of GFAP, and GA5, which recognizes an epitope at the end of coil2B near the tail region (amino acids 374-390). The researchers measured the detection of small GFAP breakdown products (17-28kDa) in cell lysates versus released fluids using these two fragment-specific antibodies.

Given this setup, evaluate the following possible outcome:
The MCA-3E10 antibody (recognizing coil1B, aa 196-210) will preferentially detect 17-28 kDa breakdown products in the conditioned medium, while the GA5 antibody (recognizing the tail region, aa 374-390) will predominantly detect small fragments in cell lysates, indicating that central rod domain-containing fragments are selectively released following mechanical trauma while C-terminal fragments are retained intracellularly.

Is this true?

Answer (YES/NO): YES